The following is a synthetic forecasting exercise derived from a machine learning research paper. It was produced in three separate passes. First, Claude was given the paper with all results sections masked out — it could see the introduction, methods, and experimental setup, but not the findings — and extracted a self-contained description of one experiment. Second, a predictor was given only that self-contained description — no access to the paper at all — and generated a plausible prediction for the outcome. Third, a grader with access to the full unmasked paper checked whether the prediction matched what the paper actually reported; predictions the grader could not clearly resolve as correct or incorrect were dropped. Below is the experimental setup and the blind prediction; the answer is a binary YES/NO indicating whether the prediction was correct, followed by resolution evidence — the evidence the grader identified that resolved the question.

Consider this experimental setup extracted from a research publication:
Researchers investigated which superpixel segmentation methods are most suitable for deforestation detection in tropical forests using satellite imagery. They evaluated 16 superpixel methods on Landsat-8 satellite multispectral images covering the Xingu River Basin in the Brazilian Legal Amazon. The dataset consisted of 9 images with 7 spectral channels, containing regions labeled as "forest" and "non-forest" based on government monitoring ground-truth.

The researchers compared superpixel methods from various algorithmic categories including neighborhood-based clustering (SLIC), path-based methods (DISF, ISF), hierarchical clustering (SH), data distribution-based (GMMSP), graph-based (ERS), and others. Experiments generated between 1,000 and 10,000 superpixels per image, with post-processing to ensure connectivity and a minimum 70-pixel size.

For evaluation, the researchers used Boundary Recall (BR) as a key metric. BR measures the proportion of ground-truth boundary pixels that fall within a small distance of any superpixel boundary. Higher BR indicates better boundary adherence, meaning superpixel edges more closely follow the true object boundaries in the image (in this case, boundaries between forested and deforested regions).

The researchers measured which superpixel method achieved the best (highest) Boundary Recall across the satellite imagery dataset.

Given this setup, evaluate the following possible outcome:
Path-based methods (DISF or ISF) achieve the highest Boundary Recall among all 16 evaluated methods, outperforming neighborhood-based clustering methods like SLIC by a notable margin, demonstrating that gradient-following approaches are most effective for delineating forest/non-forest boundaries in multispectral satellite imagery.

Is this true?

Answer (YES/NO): NO